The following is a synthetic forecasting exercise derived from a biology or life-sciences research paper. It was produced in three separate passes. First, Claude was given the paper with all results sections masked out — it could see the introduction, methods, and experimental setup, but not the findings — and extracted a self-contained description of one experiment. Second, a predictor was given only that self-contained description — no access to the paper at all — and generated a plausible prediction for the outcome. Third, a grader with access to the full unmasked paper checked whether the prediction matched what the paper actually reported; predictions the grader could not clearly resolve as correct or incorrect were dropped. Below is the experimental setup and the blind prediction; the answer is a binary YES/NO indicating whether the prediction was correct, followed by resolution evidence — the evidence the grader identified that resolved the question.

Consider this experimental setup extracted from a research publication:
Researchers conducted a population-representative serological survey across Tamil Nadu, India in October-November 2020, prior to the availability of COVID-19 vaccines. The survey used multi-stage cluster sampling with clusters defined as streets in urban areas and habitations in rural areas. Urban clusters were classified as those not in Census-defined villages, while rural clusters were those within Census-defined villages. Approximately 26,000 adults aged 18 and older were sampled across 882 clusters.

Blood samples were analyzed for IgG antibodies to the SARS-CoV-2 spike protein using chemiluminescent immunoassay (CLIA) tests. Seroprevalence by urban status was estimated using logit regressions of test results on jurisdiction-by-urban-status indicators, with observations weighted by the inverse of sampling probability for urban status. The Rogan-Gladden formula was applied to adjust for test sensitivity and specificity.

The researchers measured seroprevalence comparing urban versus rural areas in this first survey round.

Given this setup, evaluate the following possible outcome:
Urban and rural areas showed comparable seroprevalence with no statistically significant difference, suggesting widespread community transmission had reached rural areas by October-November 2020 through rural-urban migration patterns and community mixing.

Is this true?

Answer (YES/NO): NO